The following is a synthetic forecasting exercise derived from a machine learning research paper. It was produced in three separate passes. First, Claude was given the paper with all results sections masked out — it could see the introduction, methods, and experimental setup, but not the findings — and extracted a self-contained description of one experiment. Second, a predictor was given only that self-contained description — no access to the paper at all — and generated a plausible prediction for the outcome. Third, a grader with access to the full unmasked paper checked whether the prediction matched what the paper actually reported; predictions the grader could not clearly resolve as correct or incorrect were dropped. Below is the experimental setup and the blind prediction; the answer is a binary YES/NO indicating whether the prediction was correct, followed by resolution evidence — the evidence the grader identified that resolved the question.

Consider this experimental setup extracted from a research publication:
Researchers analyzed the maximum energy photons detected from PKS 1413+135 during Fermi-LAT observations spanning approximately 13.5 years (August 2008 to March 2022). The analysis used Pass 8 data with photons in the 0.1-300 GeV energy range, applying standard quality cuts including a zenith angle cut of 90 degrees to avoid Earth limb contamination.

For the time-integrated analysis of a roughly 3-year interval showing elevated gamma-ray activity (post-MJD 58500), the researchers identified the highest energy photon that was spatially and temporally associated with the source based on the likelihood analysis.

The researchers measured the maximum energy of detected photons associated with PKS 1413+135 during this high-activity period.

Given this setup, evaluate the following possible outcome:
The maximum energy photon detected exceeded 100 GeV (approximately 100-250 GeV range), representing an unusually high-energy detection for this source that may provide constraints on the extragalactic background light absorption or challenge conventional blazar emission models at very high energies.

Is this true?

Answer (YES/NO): YES